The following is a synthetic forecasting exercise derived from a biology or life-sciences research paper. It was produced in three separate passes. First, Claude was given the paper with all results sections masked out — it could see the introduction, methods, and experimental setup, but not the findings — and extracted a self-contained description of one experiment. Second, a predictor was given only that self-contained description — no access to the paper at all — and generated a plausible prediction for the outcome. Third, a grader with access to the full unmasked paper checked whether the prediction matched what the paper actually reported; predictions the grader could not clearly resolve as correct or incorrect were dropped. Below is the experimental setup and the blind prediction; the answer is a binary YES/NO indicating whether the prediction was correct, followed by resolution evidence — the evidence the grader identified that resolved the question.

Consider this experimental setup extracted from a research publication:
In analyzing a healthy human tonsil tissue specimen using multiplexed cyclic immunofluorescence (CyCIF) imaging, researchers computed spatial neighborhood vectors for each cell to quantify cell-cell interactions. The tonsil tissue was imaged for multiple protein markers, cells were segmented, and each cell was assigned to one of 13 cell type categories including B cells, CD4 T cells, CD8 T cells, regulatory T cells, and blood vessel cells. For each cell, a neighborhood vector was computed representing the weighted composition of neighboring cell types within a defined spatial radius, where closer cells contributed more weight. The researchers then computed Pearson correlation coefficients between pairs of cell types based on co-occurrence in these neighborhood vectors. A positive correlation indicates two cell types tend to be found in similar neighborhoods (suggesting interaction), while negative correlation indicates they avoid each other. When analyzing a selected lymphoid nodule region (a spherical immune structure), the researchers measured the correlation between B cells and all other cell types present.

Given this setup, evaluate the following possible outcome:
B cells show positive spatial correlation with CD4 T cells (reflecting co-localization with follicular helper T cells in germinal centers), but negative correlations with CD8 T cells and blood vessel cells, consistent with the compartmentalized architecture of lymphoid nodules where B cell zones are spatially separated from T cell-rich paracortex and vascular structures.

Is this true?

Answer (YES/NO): NO